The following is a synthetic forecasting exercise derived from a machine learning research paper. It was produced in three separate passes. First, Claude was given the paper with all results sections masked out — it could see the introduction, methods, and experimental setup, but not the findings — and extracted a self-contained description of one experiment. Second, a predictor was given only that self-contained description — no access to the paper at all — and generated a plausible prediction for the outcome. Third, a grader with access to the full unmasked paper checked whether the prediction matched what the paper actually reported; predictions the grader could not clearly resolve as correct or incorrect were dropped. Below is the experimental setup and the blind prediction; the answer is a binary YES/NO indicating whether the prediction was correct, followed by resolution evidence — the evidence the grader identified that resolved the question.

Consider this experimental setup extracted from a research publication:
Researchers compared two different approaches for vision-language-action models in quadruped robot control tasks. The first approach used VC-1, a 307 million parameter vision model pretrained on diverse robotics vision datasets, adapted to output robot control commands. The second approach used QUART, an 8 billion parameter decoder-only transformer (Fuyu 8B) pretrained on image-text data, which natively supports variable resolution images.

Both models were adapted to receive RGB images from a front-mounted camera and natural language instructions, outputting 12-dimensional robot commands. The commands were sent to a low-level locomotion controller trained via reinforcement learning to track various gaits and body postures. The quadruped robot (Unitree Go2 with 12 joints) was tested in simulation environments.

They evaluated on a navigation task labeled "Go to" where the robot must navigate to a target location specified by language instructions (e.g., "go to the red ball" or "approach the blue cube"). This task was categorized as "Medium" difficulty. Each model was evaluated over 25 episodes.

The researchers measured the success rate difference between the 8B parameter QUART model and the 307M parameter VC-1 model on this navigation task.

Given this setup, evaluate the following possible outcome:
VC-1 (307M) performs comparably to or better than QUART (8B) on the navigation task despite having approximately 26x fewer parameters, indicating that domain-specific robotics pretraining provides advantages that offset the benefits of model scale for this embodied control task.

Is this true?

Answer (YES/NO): NO